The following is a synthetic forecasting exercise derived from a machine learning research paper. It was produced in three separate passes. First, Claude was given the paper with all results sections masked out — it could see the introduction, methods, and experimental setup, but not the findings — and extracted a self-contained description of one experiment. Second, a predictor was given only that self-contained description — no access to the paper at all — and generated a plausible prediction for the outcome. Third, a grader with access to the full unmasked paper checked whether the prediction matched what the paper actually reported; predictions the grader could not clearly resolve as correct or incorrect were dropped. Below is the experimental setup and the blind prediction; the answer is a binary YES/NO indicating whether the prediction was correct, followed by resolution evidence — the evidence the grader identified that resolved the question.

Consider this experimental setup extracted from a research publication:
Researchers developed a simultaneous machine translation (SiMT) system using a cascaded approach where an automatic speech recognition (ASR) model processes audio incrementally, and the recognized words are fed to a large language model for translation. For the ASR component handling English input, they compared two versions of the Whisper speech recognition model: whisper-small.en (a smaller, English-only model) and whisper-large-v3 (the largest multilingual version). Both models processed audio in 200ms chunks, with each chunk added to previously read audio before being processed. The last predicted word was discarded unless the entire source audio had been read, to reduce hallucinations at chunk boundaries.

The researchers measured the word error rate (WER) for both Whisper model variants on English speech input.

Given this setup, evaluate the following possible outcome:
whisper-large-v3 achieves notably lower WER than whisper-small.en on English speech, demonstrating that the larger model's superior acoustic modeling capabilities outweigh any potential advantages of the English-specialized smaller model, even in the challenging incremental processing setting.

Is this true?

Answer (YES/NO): NO